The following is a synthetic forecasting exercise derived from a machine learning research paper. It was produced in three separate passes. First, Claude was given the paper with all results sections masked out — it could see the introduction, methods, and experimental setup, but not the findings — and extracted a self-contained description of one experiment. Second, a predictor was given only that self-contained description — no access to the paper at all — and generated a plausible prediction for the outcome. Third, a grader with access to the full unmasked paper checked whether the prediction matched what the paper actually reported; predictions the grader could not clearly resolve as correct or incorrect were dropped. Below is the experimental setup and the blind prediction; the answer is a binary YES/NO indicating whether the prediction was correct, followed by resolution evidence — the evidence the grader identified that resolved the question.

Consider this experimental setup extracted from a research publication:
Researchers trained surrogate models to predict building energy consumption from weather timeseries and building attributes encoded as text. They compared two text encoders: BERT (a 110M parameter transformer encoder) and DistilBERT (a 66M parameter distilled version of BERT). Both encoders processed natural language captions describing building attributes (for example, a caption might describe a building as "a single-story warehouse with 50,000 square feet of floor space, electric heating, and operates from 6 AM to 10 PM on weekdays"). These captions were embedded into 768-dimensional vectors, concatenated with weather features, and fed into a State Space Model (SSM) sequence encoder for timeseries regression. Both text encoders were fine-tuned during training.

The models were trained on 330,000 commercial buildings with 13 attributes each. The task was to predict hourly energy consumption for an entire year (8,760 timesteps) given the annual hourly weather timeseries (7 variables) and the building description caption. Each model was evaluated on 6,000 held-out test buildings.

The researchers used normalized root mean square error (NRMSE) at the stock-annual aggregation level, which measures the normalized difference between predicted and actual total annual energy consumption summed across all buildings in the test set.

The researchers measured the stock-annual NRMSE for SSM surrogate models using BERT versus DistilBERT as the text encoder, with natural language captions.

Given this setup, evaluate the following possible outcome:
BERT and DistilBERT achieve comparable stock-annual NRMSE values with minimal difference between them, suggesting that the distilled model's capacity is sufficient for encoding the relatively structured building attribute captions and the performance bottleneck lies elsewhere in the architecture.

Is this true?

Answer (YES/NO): NO